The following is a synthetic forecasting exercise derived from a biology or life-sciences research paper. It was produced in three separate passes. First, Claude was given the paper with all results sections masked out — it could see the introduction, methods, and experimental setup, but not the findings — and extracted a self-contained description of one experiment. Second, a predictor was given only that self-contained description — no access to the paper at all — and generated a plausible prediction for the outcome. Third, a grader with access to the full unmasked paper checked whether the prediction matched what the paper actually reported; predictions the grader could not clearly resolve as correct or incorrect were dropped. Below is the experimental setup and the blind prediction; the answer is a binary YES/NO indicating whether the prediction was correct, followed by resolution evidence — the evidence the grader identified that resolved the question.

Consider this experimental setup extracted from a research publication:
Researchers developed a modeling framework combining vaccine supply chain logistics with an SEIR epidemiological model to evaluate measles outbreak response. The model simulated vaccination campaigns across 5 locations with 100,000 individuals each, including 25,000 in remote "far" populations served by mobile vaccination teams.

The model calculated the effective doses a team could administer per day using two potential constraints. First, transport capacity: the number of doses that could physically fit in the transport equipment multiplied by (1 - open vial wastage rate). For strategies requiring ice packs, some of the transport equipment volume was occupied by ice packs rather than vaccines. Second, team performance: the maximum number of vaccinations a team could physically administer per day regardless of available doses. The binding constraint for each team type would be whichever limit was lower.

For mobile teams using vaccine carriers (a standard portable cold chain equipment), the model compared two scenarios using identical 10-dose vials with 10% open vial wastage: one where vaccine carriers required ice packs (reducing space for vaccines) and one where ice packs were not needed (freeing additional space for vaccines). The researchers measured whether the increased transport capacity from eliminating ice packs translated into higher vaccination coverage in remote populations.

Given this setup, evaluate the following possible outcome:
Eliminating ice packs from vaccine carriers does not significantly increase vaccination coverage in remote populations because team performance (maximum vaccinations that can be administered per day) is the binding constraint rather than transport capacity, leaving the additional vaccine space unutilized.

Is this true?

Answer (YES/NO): YES